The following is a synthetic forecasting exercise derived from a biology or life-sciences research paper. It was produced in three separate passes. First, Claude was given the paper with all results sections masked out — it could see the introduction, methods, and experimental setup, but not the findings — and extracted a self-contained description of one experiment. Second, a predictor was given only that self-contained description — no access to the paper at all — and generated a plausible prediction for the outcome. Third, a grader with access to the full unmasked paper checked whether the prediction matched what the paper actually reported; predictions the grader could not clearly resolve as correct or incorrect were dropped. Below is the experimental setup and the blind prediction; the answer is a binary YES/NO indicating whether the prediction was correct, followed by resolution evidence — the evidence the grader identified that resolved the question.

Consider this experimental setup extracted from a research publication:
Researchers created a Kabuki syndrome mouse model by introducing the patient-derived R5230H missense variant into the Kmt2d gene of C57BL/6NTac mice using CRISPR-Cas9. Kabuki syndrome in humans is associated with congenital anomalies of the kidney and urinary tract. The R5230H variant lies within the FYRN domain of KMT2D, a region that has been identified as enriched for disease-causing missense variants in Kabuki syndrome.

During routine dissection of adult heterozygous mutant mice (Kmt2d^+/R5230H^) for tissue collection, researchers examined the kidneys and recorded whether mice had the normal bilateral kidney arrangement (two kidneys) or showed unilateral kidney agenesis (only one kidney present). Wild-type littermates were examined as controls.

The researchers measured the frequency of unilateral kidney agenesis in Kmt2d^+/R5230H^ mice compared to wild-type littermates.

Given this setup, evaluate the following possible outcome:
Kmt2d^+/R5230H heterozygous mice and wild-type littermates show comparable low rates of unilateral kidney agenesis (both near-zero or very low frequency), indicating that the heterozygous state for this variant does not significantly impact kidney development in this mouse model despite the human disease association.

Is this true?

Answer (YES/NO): NO